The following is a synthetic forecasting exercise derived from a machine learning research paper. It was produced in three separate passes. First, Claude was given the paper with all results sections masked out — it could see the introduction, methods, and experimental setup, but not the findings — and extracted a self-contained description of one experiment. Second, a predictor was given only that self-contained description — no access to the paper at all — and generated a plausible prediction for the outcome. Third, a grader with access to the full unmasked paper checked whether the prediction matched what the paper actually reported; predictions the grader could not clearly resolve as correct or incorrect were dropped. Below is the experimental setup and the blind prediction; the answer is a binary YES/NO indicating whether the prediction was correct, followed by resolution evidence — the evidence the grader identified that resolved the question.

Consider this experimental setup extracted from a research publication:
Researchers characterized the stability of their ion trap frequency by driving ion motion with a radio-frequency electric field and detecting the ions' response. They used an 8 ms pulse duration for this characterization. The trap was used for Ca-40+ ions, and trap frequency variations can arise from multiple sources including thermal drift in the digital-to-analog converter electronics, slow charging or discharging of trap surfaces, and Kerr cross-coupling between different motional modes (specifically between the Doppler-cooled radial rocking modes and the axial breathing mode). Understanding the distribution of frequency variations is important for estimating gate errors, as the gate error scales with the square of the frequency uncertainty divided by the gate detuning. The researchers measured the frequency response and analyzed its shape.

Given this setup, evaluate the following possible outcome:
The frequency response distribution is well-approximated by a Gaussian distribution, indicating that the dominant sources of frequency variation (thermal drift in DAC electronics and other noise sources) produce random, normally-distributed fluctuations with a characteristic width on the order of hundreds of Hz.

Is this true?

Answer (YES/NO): NO